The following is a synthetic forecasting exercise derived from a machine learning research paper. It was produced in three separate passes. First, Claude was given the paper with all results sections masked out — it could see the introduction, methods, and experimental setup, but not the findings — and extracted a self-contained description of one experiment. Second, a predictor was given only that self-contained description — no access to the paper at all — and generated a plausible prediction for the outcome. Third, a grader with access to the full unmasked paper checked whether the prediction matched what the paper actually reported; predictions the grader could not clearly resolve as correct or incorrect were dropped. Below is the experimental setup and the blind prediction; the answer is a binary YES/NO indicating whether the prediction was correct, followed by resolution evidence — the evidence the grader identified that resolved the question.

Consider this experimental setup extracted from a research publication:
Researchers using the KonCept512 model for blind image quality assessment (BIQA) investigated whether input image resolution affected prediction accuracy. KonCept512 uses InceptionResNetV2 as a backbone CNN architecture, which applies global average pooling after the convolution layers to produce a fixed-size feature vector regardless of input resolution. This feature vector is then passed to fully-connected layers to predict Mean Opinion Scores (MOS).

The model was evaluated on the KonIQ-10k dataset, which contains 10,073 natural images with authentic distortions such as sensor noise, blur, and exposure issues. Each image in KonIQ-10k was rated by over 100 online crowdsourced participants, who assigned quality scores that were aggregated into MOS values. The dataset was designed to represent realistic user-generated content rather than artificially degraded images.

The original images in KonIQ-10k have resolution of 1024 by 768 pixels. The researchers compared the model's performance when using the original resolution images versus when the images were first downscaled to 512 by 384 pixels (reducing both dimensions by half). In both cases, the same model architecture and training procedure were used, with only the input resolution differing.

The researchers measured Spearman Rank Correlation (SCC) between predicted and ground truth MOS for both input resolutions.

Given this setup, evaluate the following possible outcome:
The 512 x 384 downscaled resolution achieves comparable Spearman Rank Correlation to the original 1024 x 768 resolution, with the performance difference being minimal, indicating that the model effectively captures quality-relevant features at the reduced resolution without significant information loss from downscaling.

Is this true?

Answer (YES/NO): NO